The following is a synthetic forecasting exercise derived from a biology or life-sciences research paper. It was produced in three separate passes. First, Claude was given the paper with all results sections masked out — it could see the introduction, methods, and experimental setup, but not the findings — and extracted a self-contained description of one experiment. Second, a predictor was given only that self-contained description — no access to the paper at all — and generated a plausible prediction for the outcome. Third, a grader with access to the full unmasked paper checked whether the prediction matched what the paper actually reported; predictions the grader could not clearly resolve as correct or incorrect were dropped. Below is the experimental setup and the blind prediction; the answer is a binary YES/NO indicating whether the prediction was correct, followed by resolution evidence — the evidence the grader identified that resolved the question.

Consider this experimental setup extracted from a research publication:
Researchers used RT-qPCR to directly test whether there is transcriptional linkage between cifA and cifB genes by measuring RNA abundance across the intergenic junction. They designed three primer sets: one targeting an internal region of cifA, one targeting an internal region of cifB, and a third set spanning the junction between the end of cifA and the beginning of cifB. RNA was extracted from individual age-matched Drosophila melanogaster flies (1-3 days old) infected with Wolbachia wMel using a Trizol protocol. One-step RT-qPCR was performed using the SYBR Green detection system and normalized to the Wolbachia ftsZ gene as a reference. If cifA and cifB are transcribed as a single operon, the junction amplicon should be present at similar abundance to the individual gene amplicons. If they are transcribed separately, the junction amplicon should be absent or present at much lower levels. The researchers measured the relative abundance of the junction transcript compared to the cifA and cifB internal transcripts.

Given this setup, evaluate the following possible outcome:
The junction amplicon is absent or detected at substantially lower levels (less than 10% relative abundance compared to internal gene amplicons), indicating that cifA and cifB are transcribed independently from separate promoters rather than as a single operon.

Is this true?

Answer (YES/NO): NO